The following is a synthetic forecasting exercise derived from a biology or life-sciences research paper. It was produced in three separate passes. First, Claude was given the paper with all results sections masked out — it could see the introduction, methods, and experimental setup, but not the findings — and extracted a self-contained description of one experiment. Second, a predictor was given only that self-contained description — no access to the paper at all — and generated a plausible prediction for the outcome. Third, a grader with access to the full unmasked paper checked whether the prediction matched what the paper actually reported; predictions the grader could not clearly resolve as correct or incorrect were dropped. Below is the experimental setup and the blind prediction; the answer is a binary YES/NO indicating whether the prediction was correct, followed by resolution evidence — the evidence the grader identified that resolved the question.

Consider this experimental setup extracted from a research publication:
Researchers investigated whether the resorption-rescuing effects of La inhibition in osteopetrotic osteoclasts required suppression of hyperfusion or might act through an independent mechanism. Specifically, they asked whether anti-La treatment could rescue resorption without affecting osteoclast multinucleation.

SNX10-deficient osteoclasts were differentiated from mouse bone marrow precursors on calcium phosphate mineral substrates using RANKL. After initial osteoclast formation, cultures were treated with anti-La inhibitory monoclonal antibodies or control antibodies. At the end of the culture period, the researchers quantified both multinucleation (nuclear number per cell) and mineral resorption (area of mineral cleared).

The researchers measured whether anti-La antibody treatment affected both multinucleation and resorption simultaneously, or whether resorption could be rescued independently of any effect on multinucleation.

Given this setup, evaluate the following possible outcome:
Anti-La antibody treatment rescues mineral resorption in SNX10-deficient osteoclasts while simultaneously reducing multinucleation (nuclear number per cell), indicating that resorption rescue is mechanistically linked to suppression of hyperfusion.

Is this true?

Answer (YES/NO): YES